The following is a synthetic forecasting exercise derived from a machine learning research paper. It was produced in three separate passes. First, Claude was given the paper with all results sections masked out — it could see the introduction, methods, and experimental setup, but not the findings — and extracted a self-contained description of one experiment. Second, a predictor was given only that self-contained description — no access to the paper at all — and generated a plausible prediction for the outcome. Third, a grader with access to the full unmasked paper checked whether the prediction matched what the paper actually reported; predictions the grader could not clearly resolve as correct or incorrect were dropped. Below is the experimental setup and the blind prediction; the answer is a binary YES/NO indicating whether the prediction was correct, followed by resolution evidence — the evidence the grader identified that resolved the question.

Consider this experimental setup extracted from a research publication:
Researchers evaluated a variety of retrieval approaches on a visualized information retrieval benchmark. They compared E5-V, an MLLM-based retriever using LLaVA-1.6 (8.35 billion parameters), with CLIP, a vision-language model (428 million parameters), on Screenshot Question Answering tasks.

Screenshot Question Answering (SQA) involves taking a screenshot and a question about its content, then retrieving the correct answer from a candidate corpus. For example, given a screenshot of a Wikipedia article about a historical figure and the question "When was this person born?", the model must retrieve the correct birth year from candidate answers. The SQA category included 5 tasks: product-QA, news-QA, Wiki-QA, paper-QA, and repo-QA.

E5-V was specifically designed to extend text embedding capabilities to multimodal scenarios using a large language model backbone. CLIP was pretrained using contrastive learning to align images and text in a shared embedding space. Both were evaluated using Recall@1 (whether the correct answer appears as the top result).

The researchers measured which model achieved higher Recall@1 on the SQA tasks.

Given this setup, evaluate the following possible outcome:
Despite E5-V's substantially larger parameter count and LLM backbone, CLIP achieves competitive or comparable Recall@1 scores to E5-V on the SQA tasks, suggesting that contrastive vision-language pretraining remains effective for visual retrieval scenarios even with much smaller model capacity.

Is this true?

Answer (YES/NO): NO